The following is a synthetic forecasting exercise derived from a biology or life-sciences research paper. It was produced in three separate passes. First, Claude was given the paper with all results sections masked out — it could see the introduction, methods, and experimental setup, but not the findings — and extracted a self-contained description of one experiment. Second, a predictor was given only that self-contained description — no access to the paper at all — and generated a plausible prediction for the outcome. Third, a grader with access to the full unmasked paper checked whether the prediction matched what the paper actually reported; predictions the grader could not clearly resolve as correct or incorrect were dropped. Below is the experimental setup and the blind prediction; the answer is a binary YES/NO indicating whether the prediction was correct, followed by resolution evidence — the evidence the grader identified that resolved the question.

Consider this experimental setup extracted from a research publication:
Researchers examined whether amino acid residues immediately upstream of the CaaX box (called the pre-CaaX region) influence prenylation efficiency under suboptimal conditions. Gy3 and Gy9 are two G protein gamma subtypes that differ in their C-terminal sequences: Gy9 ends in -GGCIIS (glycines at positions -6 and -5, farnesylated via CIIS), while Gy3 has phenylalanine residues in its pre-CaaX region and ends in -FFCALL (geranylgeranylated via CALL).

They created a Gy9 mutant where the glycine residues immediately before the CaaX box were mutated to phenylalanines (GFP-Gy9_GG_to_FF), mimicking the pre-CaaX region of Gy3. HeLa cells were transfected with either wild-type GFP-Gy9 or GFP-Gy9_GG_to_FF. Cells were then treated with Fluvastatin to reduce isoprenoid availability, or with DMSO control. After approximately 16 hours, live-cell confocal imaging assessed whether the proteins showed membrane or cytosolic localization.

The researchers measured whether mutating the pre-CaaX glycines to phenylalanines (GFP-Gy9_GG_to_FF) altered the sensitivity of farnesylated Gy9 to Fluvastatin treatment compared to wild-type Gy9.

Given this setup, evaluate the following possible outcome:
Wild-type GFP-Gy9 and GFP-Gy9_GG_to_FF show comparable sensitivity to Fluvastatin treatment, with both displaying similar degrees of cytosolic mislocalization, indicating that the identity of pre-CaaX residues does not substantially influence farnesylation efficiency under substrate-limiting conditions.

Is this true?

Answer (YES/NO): NO